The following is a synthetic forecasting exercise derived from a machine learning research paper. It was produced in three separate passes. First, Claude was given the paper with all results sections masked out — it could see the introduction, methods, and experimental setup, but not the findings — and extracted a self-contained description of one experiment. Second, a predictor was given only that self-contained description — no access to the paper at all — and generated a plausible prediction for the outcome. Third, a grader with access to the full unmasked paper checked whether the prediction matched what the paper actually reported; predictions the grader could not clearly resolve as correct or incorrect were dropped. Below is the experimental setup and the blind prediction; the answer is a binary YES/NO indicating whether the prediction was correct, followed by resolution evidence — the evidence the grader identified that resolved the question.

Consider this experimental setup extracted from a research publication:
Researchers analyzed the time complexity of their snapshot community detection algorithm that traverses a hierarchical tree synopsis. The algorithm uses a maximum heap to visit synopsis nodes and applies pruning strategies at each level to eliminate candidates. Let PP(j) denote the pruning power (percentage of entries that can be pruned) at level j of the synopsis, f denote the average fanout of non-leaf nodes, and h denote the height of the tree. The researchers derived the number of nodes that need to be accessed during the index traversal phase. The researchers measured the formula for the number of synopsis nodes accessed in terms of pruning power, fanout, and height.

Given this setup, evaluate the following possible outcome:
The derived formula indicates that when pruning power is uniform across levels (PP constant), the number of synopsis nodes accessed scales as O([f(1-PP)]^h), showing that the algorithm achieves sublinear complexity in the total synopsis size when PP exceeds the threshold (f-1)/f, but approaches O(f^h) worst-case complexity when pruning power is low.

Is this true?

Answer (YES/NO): NO